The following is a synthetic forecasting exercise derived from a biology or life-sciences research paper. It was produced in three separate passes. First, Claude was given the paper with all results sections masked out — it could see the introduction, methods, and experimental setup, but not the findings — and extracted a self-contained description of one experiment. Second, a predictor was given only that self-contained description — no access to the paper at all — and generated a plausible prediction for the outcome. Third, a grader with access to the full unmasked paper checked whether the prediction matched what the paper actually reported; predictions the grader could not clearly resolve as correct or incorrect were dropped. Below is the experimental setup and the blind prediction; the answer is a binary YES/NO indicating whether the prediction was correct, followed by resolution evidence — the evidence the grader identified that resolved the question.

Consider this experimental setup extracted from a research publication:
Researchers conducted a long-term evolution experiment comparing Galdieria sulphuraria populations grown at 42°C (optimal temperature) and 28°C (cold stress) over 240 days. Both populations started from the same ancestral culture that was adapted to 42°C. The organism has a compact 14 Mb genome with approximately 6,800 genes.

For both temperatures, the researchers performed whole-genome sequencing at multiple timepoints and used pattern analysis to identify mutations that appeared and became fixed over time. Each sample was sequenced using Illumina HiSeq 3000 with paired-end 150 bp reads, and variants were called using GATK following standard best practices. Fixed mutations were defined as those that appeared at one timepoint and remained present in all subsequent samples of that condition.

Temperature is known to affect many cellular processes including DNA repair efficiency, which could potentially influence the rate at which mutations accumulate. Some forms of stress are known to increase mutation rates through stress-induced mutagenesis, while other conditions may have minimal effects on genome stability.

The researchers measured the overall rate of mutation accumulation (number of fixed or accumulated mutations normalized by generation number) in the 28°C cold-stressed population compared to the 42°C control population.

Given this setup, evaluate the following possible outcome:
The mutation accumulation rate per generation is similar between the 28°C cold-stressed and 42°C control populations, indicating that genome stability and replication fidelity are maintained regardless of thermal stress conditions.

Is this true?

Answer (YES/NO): NO